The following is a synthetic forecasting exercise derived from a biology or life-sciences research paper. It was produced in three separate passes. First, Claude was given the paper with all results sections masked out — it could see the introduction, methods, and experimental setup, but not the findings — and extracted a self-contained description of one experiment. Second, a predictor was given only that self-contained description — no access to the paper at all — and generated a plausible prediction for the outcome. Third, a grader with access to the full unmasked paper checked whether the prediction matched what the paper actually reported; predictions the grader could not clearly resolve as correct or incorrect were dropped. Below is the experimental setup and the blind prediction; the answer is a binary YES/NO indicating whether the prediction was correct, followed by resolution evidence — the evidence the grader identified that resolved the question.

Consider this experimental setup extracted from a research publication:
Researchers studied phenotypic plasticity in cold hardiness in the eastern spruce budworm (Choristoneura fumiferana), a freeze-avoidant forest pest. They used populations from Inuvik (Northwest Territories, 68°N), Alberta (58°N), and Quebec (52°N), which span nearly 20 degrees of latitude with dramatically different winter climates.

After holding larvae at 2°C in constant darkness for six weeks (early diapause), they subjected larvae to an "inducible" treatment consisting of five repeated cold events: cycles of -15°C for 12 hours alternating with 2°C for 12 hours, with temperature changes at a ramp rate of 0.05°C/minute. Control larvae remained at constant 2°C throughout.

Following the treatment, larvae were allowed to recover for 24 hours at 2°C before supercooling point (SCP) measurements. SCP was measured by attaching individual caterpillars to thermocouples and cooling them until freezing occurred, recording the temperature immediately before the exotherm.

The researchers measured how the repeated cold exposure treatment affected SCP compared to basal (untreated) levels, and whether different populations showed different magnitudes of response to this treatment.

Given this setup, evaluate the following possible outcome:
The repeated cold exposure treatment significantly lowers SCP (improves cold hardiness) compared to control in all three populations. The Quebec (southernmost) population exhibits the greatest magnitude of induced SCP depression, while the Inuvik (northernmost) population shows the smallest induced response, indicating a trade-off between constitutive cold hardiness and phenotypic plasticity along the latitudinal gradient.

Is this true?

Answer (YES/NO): NO